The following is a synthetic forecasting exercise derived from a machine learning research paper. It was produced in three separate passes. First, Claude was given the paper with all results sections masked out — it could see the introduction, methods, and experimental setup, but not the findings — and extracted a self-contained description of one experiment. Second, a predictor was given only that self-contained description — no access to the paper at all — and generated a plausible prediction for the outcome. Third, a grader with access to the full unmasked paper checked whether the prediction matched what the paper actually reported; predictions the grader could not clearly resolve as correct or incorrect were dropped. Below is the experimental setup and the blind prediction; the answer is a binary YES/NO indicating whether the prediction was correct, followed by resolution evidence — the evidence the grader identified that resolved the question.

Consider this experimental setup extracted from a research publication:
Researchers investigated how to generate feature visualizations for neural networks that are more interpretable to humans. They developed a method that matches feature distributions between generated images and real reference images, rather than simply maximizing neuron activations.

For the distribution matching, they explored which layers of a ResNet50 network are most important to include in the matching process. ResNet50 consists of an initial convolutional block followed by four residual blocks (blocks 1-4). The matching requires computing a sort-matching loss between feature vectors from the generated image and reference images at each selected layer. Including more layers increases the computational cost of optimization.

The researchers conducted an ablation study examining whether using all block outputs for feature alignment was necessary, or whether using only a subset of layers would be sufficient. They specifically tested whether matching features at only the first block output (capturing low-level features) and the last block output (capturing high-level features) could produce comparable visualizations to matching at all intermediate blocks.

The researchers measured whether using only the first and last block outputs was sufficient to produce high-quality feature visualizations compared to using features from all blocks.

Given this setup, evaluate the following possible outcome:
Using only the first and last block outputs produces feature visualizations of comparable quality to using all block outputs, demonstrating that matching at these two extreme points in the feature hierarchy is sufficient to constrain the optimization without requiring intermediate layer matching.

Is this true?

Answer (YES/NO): NO